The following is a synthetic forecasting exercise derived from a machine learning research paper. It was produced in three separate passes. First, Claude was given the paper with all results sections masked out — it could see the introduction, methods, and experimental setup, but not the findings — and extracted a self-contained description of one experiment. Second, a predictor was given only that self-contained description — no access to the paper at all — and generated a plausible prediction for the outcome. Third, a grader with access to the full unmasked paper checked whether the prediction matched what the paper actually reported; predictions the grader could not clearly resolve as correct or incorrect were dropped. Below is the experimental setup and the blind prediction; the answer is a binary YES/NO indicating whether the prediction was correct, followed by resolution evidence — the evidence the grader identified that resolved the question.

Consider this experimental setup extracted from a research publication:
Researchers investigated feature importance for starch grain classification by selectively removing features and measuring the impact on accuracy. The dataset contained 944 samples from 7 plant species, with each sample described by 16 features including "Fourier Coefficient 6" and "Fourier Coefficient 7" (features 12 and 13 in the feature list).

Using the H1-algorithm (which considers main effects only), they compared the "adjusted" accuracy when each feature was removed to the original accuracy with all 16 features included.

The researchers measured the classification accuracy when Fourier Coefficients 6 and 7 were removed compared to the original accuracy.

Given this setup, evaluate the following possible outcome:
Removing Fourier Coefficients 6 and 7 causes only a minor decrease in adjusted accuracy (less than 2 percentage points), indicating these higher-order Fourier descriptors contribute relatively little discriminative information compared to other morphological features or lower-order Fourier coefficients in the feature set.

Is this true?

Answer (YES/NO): NO